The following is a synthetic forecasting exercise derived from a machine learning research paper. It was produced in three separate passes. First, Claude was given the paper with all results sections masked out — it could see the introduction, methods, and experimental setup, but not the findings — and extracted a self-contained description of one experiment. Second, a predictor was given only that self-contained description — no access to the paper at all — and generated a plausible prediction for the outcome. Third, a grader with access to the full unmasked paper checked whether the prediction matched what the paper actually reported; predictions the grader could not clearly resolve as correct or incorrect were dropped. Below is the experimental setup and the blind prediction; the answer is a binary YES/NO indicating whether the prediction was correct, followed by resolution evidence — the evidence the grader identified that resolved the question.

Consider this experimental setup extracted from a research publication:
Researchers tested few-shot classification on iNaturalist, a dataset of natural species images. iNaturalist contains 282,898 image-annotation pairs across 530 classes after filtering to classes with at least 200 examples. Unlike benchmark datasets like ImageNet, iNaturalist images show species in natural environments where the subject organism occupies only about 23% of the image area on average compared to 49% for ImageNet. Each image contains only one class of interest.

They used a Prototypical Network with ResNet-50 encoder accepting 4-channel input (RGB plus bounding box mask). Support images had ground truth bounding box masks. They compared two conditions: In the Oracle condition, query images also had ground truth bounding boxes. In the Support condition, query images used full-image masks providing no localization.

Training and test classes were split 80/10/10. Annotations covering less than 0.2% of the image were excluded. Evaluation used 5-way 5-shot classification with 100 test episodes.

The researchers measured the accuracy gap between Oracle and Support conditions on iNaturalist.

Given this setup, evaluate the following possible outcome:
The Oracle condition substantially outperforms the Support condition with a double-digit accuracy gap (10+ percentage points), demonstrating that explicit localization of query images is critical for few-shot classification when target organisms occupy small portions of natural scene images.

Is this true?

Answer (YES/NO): NO